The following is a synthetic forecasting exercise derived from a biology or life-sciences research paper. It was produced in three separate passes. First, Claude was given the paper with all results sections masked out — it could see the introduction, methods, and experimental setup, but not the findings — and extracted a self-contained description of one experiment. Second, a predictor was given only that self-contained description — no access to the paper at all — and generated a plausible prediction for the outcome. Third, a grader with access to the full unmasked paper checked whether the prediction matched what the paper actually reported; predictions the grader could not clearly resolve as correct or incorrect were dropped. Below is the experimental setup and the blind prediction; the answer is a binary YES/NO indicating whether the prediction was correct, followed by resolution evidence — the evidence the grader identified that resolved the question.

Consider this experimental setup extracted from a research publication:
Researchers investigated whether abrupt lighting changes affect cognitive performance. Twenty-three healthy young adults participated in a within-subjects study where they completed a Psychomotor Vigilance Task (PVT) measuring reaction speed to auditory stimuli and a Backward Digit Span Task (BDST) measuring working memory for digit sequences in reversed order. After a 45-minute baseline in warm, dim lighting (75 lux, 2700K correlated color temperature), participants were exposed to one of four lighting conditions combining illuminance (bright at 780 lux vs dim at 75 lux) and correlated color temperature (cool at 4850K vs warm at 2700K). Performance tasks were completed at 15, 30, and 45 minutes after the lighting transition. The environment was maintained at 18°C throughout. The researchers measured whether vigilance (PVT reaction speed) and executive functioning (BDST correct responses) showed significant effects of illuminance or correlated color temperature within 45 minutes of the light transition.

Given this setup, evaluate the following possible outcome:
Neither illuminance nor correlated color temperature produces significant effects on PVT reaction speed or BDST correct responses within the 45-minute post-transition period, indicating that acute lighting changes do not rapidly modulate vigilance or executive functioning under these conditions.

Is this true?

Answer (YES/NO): YES